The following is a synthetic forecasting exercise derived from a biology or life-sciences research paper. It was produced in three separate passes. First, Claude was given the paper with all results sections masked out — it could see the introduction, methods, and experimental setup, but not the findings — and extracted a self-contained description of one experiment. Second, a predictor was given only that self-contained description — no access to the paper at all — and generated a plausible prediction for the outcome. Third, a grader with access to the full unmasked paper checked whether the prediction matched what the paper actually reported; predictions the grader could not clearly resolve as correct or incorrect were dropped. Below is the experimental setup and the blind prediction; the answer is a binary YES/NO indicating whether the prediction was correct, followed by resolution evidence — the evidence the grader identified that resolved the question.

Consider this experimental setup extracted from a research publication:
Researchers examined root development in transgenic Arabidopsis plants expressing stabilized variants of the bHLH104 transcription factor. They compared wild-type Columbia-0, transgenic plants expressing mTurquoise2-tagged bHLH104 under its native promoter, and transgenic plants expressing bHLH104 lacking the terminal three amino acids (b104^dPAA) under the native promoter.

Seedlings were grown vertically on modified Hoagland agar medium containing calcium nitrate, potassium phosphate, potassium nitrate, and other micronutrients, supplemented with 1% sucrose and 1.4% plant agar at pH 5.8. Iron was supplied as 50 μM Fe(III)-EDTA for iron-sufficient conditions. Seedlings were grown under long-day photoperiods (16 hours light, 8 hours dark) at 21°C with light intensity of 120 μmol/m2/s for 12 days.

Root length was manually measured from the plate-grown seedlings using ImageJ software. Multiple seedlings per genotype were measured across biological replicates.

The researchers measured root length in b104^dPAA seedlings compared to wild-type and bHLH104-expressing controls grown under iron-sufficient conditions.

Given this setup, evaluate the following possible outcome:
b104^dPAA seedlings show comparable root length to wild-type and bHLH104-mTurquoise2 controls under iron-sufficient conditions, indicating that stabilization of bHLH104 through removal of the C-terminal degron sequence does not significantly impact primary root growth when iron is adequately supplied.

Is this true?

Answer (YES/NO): NO